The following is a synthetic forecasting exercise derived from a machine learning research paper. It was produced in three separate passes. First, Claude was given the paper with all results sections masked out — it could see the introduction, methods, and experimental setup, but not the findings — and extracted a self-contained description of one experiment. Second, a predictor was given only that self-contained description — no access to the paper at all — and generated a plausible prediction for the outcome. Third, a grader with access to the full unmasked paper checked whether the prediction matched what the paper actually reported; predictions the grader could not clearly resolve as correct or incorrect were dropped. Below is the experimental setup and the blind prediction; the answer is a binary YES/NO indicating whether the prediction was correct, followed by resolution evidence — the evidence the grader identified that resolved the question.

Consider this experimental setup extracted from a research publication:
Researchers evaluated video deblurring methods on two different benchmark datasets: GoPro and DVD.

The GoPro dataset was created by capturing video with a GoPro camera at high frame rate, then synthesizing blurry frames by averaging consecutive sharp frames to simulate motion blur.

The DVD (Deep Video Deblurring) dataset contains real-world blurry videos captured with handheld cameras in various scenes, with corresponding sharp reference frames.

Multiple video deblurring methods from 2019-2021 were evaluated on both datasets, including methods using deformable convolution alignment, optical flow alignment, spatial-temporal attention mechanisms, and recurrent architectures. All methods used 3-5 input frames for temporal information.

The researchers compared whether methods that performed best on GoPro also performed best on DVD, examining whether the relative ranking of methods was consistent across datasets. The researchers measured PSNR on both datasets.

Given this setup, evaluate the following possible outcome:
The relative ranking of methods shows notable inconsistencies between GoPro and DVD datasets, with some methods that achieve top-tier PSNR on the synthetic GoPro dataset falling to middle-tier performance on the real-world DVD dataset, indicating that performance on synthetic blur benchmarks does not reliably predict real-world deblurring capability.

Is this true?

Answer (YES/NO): NO